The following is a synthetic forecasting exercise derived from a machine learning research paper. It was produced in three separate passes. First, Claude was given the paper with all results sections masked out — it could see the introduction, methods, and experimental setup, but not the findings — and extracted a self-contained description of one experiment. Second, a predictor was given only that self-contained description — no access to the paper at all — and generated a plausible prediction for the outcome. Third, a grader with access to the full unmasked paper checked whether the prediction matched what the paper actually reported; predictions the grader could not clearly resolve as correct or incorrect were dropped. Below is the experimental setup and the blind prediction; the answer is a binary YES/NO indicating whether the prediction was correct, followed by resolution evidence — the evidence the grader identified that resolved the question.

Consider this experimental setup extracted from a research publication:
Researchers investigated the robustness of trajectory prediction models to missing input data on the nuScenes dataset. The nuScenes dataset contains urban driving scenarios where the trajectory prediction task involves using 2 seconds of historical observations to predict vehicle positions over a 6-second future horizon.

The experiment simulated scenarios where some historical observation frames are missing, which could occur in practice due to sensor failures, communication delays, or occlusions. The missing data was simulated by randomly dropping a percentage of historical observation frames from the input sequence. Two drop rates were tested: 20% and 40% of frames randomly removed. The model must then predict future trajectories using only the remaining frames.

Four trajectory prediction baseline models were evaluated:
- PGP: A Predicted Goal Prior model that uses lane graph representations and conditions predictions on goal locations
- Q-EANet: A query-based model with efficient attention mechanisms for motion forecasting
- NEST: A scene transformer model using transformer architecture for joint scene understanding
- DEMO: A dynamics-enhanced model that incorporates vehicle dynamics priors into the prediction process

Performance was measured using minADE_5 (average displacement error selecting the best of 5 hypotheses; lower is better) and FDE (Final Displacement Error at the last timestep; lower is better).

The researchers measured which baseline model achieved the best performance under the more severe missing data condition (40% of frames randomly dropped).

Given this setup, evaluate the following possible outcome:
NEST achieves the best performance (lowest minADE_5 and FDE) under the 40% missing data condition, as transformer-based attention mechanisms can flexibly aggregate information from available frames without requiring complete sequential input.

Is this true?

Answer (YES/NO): NO